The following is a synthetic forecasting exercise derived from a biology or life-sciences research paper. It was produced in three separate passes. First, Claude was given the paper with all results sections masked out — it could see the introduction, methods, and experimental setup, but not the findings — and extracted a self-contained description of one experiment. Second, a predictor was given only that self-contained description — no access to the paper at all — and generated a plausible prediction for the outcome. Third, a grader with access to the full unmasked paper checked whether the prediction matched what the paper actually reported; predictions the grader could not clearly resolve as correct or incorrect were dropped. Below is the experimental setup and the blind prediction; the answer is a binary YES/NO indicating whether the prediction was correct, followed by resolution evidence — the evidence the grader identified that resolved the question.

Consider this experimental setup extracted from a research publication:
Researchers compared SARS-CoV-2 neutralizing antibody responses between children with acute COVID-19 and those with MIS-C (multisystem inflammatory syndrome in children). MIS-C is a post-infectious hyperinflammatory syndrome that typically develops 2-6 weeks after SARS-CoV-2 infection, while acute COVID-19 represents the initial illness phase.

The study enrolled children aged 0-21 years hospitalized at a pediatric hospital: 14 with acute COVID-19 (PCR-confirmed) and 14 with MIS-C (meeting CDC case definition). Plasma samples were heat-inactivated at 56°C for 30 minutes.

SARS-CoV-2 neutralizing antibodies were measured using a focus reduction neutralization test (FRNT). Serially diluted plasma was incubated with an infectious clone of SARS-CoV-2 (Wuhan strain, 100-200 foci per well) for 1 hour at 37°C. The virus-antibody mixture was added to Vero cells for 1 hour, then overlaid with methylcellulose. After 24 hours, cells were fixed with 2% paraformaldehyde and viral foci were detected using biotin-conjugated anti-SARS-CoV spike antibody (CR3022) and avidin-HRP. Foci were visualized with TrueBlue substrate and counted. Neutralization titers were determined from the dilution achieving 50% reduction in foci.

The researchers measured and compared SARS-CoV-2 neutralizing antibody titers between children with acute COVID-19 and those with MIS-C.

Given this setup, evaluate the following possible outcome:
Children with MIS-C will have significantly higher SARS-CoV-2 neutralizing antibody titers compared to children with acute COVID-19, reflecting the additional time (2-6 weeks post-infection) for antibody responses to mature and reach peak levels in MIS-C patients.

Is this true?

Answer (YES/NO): YES